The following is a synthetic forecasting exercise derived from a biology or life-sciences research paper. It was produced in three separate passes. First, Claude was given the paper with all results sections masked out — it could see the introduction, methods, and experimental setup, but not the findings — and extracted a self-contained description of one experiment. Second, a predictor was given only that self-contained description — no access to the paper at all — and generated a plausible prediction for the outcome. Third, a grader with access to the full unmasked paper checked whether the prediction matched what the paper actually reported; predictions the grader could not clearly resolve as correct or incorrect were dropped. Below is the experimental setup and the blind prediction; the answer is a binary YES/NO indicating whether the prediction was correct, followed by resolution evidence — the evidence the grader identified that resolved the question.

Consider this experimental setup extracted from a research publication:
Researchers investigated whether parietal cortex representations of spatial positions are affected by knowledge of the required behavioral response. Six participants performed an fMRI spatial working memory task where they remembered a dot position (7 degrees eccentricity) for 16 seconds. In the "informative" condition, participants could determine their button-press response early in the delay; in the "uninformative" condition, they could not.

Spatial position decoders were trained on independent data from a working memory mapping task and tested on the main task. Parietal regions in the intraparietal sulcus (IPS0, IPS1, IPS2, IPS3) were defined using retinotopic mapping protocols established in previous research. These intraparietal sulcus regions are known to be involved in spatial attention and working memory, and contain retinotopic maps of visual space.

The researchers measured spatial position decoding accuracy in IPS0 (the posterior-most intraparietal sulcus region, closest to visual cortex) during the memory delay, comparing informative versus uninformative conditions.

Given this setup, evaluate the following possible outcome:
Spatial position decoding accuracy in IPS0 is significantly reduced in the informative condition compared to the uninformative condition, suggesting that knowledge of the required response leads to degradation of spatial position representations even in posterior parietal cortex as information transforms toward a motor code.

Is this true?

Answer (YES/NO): YES